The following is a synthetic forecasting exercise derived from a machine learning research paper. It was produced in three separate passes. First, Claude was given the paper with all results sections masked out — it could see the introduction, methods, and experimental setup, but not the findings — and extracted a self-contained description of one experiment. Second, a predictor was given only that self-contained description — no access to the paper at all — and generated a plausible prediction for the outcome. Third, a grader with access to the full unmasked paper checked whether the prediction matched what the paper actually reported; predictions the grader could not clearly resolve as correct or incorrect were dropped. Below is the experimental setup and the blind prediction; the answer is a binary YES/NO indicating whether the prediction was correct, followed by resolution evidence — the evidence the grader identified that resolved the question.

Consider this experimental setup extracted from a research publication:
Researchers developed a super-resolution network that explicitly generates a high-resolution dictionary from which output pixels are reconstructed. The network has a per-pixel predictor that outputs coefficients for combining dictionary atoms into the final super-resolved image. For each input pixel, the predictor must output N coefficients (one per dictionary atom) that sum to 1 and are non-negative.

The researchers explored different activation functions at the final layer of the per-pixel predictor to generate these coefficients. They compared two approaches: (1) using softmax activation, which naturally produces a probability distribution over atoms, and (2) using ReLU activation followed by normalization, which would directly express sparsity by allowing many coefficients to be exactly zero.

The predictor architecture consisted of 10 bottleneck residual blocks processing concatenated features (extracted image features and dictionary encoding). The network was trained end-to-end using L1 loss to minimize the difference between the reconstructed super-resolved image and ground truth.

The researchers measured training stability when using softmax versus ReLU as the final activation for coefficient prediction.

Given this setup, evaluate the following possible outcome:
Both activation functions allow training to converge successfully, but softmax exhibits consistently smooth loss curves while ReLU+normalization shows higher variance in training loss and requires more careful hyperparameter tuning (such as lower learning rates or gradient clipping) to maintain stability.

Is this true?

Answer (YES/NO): NO